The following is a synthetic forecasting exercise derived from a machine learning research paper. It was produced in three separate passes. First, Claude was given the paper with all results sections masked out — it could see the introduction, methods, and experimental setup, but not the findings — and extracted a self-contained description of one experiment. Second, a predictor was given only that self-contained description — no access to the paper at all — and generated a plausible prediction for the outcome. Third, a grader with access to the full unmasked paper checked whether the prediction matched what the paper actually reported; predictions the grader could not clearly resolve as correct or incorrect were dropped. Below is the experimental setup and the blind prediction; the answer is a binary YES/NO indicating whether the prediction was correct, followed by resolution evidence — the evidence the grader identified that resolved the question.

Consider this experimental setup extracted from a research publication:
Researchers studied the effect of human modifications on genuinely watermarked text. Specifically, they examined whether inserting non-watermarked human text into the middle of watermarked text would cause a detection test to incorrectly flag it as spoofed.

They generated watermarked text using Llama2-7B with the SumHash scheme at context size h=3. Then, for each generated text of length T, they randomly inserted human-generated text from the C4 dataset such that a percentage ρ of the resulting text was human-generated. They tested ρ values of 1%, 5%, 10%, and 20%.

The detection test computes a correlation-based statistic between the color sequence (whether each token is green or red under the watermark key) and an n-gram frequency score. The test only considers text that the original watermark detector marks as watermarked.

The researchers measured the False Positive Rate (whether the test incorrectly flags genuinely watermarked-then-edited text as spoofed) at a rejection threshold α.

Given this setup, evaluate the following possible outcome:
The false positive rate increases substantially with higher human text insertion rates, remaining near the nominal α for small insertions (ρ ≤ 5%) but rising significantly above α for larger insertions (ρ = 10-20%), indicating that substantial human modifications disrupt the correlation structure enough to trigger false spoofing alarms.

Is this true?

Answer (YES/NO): NO